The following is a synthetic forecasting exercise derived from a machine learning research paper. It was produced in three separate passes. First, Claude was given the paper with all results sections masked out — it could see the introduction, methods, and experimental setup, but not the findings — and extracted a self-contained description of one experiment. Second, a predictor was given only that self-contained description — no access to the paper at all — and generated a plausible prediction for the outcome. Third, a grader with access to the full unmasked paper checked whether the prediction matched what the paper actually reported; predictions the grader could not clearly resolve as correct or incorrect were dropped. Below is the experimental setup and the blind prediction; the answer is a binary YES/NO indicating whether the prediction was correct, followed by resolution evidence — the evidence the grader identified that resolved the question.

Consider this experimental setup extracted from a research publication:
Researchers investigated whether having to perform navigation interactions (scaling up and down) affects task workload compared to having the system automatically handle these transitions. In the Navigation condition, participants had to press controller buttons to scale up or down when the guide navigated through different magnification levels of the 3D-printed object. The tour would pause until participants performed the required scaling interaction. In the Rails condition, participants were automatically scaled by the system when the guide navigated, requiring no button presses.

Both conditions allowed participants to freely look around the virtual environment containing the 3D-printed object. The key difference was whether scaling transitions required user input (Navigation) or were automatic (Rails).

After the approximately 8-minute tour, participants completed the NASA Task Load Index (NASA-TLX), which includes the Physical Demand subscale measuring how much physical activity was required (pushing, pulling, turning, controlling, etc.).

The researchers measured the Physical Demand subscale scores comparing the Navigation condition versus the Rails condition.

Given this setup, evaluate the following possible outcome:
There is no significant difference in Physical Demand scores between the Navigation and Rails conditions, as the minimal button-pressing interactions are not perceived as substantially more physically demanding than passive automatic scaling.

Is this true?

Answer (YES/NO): YES